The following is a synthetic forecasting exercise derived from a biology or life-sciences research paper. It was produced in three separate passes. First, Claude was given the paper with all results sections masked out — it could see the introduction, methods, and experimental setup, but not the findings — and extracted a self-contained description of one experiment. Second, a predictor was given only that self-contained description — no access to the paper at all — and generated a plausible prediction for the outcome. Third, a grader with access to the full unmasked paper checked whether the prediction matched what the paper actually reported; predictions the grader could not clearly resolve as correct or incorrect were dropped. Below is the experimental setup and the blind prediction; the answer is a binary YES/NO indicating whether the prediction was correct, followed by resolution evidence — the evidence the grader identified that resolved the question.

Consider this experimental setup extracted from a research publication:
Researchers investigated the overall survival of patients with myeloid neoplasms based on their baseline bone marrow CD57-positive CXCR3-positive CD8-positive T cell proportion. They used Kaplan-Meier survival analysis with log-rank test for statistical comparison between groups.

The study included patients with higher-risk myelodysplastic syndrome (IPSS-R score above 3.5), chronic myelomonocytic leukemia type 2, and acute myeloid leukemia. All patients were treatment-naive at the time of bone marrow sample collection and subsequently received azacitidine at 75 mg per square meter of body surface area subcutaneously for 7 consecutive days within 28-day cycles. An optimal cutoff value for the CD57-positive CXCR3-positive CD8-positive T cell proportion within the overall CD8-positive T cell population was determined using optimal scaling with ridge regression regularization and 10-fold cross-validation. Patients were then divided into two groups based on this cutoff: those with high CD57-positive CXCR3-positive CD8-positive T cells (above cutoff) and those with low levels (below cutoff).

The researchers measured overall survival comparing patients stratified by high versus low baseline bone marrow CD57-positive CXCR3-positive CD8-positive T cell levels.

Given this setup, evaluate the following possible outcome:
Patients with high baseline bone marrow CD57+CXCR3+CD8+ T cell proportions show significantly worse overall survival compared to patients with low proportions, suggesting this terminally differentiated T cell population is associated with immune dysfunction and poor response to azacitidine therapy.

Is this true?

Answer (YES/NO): YES